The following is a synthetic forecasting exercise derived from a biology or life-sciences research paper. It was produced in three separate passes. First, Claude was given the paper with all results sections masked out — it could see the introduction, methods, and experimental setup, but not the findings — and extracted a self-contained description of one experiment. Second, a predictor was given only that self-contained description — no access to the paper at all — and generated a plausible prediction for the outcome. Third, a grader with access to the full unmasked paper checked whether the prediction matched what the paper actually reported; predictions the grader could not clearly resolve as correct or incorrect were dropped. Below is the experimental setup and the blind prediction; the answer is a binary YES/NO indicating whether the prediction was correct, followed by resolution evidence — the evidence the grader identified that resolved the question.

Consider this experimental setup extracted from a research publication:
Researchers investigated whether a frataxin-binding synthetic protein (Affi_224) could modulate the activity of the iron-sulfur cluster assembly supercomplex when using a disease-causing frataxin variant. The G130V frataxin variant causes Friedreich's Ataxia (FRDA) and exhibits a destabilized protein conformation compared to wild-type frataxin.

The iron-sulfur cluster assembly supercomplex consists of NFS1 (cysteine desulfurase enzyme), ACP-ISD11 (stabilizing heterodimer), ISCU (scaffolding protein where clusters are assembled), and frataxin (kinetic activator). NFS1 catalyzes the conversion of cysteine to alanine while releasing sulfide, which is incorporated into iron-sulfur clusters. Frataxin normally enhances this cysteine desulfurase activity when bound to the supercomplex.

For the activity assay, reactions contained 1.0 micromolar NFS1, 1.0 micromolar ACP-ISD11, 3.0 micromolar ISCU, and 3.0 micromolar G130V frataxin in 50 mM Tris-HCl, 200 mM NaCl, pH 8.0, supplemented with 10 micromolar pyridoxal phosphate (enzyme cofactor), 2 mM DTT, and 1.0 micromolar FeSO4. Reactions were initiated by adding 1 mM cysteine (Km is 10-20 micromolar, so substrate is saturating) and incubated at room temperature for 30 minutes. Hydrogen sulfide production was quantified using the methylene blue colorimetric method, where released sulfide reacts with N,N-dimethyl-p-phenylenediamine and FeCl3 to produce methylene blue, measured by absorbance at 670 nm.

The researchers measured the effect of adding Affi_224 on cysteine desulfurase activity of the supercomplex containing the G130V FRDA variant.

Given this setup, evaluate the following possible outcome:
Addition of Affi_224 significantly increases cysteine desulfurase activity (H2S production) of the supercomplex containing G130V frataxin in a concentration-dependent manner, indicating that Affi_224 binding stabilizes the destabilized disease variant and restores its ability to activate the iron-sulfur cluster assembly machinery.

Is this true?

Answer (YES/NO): NO